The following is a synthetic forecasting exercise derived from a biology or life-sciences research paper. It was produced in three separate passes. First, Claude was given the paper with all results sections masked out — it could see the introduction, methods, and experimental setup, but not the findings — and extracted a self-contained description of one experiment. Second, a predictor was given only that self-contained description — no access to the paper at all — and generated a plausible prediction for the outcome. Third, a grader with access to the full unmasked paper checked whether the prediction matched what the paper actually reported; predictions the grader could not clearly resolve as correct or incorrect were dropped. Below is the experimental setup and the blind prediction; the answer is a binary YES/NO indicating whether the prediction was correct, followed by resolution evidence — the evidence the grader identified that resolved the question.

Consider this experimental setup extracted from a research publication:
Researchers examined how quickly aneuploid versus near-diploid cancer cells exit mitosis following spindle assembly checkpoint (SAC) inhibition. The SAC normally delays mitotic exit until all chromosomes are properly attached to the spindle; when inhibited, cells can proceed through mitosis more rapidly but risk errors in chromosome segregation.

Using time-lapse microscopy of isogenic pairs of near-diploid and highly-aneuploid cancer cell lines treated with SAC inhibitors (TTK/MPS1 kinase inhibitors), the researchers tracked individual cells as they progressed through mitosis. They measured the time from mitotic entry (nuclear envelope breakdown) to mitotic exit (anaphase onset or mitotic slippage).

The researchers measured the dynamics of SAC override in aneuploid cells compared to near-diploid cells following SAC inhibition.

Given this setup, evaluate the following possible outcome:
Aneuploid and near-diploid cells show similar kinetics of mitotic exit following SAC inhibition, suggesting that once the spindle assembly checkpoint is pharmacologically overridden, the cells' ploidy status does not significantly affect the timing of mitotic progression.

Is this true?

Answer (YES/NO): NO